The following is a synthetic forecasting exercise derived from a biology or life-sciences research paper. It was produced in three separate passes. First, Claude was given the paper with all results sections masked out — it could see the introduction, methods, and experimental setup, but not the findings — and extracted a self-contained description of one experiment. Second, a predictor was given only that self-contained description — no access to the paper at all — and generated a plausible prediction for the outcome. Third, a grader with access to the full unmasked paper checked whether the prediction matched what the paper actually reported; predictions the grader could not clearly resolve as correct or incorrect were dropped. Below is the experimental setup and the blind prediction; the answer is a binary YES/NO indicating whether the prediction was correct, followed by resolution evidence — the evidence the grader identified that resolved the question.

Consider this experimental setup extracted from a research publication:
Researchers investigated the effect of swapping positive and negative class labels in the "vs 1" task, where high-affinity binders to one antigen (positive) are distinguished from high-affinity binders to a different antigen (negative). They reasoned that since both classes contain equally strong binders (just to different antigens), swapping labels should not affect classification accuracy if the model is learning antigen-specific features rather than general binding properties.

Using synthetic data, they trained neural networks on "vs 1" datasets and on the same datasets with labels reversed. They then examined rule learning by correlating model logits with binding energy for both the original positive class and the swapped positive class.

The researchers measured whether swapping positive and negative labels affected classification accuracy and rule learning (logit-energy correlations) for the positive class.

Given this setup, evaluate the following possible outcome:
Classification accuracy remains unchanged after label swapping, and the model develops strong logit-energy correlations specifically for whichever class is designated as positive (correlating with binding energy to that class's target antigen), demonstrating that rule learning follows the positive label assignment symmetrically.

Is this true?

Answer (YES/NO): NO